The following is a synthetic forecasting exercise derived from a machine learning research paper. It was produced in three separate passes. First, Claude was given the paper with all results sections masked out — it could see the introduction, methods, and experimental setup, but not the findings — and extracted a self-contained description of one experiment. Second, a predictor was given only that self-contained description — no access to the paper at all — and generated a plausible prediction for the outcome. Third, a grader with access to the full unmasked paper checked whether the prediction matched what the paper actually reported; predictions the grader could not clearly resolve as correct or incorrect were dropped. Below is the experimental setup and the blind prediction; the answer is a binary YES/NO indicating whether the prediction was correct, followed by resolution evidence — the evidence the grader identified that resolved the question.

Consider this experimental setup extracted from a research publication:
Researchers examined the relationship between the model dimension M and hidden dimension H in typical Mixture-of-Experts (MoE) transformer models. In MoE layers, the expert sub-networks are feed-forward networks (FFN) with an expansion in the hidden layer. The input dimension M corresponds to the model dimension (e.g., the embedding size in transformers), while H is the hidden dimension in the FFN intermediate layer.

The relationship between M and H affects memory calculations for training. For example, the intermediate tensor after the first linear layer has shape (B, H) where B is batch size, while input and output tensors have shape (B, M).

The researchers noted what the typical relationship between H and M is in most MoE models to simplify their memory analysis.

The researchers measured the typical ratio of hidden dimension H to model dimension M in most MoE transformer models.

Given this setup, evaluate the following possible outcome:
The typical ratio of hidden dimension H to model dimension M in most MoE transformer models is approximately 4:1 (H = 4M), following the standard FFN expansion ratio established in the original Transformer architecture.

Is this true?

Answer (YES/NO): YES